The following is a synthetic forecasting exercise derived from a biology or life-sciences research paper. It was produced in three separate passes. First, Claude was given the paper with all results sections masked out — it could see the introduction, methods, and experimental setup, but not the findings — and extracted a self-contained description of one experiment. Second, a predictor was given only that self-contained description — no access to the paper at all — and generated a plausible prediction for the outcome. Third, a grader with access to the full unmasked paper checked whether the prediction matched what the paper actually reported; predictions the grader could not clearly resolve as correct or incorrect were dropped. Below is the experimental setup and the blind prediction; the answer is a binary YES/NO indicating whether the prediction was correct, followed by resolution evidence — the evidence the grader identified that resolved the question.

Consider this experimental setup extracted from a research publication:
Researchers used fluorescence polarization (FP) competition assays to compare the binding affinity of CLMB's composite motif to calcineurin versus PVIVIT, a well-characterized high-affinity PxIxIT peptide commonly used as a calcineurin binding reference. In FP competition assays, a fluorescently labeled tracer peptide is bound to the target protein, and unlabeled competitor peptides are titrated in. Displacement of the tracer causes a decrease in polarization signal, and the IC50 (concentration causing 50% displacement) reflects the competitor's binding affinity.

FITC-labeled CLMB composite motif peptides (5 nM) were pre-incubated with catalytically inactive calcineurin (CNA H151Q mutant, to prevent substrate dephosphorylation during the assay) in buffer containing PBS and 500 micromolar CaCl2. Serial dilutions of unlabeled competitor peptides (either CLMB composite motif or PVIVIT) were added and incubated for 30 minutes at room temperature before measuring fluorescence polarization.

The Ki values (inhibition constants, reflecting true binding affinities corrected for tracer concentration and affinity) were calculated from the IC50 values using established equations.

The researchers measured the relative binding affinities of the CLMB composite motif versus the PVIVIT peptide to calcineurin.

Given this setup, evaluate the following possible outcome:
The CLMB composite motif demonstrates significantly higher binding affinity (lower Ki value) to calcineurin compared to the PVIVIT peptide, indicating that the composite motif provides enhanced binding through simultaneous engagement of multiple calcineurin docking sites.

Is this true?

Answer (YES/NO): NO